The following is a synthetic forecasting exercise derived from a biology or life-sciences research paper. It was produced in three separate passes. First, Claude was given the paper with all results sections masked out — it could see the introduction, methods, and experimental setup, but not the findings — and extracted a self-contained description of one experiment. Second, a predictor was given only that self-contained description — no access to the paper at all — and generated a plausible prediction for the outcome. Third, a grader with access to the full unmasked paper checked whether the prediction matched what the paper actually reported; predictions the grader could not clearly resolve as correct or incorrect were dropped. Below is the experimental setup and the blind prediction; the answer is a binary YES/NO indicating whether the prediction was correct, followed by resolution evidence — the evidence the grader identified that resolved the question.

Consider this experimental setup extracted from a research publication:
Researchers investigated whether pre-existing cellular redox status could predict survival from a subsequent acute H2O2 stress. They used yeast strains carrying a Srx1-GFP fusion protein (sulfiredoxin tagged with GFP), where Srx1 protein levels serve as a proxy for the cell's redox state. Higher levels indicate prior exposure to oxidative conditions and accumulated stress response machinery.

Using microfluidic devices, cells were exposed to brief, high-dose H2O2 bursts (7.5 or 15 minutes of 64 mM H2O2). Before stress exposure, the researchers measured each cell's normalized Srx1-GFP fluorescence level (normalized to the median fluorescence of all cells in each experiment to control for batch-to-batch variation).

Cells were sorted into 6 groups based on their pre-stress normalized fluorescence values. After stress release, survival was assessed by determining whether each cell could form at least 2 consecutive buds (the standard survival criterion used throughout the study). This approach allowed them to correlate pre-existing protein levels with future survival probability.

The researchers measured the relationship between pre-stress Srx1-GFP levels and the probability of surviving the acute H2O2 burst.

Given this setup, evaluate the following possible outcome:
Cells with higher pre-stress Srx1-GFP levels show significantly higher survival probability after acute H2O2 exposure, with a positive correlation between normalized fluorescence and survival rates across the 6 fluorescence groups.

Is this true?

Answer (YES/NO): YES